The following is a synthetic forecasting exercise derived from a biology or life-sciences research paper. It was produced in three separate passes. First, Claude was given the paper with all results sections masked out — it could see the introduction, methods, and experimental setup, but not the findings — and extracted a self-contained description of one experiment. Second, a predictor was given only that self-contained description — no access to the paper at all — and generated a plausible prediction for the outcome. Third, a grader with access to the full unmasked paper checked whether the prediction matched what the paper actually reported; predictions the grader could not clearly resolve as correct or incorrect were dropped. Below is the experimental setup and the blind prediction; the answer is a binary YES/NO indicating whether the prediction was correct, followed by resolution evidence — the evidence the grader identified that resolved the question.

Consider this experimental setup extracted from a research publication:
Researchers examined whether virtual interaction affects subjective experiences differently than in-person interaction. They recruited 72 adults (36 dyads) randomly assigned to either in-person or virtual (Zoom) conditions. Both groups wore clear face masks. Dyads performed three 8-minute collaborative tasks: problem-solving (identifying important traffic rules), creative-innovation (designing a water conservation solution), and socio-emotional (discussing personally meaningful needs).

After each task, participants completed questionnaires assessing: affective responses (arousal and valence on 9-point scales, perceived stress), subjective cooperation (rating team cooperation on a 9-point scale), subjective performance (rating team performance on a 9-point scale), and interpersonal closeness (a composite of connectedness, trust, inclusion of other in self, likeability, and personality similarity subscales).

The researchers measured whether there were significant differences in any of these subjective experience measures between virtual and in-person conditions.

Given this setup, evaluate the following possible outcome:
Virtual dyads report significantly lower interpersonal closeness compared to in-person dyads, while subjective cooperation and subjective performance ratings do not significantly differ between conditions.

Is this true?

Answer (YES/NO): NO